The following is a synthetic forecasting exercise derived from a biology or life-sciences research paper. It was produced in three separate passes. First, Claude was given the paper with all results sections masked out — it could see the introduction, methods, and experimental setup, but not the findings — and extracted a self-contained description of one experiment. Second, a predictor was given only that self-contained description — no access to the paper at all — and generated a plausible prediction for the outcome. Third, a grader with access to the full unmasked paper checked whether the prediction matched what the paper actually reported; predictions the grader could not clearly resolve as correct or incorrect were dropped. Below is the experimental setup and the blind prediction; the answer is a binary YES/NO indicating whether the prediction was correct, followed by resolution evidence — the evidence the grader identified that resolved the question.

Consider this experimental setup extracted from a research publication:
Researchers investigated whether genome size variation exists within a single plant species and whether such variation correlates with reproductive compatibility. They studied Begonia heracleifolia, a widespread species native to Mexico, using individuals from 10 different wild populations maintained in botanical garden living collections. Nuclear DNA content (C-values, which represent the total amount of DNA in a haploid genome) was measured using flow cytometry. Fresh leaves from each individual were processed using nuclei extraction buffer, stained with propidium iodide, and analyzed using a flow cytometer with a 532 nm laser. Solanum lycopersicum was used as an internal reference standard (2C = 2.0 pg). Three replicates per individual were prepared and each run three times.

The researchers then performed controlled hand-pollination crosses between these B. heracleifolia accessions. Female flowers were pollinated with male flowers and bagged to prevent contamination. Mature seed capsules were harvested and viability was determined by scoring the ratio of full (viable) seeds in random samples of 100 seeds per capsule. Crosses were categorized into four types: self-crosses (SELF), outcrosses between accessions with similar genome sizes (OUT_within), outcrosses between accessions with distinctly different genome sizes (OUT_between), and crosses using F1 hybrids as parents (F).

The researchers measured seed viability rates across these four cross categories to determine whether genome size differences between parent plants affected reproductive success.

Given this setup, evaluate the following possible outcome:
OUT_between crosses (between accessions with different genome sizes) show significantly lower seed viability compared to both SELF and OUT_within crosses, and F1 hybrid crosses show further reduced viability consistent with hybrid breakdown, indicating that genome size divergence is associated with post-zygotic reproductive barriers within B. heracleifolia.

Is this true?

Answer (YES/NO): NO